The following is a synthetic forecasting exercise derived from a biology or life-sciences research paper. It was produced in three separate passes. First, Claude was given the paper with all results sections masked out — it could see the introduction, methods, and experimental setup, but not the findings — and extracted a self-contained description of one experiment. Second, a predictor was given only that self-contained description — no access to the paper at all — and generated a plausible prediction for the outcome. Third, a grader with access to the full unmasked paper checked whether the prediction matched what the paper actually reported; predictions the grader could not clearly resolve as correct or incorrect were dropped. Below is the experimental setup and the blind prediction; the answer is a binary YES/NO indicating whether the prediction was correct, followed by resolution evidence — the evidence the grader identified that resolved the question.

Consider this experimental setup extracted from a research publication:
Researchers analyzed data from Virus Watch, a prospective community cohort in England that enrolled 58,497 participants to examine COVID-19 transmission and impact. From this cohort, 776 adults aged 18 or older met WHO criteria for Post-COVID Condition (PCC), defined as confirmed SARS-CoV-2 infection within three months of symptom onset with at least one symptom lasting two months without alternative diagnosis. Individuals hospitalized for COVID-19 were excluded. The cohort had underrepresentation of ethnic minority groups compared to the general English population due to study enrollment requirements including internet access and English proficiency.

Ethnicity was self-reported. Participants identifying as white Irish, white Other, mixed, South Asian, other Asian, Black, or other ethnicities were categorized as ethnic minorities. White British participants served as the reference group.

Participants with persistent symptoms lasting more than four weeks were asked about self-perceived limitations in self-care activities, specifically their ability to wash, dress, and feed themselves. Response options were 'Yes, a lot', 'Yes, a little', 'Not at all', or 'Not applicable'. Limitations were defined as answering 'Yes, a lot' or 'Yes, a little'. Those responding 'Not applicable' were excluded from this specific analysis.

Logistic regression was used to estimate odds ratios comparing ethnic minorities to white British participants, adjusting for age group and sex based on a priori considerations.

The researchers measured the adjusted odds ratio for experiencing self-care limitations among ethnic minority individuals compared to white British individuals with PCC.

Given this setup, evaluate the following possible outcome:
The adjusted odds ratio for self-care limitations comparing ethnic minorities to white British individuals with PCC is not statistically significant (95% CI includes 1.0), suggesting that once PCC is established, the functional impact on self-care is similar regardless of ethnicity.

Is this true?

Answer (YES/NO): YES